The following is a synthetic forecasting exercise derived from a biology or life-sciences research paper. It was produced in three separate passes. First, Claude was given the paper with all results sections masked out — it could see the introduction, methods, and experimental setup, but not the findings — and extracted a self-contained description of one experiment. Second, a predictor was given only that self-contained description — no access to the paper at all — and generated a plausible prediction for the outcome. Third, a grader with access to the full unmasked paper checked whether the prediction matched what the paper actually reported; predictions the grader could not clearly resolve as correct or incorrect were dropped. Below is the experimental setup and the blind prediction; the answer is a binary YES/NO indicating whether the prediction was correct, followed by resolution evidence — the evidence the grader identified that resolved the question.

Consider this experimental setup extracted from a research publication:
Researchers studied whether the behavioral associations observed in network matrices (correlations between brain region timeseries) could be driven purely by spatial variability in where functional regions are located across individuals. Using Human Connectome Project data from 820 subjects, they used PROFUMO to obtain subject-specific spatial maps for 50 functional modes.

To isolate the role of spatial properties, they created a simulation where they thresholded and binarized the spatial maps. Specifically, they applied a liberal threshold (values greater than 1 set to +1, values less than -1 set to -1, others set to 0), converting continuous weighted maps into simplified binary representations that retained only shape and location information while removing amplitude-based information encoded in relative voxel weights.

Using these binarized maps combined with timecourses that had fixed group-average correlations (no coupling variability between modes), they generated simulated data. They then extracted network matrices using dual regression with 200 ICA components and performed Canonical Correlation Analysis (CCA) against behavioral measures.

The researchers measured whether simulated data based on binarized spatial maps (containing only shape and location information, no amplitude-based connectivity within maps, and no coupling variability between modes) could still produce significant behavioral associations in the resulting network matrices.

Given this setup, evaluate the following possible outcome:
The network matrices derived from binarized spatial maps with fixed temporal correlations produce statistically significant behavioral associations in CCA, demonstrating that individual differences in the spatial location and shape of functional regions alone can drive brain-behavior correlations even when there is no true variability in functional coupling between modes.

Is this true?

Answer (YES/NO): YES